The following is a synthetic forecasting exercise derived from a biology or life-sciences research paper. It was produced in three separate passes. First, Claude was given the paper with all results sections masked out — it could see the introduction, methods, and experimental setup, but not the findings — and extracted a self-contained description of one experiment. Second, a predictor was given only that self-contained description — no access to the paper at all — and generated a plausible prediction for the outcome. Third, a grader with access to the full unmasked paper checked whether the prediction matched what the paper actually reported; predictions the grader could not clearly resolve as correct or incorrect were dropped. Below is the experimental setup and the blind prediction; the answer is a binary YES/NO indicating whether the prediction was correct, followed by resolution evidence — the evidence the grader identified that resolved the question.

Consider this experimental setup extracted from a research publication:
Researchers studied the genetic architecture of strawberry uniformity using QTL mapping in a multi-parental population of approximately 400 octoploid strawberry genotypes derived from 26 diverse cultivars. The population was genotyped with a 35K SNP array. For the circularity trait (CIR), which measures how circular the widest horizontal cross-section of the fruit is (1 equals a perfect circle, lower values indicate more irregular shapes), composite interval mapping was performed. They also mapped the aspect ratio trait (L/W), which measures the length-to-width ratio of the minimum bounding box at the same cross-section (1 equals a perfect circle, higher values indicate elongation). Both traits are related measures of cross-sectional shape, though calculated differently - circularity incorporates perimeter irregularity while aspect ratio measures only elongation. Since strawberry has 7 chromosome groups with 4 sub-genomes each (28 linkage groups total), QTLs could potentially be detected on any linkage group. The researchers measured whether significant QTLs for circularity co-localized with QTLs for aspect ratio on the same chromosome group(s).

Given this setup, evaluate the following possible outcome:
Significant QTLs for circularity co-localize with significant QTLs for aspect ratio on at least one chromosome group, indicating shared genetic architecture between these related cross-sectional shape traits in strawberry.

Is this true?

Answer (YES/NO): NO